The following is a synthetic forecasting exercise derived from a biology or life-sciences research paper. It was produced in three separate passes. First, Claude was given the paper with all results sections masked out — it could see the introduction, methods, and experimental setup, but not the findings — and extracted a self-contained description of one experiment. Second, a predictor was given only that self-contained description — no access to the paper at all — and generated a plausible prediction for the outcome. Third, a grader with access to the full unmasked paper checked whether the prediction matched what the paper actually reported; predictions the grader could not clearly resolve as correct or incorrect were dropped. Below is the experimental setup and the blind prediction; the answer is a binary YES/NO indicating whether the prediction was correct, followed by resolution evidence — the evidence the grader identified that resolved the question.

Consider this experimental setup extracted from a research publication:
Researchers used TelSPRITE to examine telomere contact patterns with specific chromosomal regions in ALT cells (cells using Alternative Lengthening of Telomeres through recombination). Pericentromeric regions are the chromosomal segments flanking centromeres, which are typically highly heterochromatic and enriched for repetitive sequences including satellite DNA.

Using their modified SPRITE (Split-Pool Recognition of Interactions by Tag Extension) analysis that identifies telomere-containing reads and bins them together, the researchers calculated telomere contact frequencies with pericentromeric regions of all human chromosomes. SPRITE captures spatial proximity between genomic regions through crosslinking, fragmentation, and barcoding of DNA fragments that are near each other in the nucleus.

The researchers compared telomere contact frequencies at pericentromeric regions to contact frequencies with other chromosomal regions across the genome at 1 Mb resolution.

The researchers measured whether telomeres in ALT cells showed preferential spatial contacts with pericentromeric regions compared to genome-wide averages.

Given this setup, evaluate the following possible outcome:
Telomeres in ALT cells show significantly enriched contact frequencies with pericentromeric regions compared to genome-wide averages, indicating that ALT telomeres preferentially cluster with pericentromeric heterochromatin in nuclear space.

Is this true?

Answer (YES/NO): YES